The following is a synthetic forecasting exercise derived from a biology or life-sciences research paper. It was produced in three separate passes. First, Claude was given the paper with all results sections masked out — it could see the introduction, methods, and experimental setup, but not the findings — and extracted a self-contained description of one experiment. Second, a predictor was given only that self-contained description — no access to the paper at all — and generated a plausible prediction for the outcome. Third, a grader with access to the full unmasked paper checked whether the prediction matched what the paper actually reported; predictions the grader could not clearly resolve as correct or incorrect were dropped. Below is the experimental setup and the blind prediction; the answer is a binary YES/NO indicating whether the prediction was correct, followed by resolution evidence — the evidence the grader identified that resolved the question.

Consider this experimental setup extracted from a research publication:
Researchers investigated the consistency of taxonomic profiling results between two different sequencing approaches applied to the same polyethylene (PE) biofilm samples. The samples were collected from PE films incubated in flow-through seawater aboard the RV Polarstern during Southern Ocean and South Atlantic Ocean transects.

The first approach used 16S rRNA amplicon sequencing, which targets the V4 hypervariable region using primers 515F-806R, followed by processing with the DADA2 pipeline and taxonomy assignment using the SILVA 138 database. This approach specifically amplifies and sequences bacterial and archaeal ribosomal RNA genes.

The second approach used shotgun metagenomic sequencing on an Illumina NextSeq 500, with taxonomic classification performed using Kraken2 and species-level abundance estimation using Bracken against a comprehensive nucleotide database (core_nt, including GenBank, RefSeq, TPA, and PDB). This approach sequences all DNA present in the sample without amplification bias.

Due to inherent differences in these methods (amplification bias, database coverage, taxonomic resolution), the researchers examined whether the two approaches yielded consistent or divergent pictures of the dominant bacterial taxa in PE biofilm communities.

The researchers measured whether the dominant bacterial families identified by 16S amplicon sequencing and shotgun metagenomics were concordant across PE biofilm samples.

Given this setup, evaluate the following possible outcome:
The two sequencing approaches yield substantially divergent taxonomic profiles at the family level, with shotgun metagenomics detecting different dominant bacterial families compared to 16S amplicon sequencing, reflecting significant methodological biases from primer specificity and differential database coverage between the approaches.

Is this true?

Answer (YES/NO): NO